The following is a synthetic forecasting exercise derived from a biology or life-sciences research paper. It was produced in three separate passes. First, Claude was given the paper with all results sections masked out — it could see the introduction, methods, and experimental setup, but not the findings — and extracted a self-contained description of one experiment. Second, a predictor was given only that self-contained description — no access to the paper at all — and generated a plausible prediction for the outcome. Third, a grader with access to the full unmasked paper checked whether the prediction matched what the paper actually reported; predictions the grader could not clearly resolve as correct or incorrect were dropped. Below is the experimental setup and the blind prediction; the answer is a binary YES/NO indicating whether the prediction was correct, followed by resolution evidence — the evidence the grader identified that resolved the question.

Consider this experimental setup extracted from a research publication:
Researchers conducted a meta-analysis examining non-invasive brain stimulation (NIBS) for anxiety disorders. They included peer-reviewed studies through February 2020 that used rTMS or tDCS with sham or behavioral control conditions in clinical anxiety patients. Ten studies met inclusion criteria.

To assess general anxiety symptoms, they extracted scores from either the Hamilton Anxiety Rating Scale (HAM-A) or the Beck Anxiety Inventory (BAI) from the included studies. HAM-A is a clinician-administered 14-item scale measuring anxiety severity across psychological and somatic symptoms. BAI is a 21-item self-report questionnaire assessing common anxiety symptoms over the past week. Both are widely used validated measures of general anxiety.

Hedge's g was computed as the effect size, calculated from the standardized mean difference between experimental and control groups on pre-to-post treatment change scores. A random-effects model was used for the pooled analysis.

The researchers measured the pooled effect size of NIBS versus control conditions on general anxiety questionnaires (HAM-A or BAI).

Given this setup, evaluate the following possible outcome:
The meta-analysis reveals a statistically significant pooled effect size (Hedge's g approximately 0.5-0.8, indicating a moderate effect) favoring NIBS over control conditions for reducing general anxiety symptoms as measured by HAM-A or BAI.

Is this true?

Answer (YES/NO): NO